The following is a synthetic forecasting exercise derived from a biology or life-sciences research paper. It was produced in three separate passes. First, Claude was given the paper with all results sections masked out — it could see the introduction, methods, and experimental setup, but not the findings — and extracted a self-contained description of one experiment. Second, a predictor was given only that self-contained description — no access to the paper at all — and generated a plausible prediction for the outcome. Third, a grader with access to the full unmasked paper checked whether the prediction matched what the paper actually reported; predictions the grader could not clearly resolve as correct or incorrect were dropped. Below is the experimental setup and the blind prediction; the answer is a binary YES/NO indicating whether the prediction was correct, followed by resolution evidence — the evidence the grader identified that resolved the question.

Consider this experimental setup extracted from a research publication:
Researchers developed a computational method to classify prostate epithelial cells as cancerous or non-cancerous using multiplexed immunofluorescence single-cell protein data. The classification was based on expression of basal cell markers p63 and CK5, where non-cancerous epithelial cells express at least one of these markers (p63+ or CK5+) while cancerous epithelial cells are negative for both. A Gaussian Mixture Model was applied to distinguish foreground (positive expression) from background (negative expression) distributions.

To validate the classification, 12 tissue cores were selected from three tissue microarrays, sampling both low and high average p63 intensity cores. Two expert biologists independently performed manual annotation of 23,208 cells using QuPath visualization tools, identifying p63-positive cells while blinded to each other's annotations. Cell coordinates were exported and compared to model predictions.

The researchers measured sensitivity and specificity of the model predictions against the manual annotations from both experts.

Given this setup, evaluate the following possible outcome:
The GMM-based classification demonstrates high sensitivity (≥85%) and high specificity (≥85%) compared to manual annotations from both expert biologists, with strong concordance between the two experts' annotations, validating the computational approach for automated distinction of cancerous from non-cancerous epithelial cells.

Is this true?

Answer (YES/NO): NO